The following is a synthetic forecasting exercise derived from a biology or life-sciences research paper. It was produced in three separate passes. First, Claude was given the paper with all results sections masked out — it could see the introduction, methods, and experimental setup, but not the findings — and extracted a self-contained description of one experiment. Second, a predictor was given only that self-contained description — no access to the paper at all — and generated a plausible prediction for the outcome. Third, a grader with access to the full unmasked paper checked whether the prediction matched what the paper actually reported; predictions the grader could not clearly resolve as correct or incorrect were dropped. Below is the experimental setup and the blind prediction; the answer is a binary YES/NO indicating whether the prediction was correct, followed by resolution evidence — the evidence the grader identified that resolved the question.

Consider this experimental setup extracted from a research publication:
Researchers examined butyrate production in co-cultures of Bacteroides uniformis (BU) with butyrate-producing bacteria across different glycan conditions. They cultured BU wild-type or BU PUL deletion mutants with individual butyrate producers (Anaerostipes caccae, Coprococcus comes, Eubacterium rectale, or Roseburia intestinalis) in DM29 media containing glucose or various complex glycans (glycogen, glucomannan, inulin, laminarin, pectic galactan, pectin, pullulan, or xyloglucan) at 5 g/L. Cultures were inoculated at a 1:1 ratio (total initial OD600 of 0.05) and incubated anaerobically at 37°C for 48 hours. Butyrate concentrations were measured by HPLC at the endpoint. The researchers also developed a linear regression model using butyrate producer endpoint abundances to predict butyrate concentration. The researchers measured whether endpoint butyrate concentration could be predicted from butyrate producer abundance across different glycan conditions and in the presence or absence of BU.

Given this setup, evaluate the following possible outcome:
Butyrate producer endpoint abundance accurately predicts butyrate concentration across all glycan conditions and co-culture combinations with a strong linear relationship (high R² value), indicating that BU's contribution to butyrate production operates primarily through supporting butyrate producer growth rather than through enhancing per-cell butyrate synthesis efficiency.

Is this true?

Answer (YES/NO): YES